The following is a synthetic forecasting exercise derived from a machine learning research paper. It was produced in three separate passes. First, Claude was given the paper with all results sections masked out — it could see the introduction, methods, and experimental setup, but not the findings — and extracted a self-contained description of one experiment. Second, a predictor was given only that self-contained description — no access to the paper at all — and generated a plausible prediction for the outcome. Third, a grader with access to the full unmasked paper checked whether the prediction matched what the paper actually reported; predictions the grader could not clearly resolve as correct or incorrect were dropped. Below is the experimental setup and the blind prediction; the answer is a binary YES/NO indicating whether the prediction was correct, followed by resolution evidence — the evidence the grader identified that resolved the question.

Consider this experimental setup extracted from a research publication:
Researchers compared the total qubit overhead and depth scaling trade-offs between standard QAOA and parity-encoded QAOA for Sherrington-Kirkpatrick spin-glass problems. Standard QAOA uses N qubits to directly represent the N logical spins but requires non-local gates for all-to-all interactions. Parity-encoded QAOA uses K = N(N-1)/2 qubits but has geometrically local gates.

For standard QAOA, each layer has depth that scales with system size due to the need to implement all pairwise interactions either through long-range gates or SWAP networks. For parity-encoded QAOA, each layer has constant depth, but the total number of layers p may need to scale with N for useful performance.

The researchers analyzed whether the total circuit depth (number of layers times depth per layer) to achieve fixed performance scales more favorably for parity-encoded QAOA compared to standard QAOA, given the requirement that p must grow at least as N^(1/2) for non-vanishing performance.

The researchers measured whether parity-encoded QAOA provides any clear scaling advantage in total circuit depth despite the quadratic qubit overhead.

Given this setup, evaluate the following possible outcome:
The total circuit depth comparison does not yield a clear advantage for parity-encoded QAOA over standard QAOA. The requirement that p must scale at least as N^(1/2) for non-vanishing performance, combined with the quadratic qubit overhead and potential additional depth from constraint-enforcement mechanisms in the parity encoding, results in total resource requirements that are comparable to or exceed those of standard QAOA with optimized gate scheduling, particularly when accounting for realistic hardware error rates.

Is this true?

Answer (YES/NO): YES